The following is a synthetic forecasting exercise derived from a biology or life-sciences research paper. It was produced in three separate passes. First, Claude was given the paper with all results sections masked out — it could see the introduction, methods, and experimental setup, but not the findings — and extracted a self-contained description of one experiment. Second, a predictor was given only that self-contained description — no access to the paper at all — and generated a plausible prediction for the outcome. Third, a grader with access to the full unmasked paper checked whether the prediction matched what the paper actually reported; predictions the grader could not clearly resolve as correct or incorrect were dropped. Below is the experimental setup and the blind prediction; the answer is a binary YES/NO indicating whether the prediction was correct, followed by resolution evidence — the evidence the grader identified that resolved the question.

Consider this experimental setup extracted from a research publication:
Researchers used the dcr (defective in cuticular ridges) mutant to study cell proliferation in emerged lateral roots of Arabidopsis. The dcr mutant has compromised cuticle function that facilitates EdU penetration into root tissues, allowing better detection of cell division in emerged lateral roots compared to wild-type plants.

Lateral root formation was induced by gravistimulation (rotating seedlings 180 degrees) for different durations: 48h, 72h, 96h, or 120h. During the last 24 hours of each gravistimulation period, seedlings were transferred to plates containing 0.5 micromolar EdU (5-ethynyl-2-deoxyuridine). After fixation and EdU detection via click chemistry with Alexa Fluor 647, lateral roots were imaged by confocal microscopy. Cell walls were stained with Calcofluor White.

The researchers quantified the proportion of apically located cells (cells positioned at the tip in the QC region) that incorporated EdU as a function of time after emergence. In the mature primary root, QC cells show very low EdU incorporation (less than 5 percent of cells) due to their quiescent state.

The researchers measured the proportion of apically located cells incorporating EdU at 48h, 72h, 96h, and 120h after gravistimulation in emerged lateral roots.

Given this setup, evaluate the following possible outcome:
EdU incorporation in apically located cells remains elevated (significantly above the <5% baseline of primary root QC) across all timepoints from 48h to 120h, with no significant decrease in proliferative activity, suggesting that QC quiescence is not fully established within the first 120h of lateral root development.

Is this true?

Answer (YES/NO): NO